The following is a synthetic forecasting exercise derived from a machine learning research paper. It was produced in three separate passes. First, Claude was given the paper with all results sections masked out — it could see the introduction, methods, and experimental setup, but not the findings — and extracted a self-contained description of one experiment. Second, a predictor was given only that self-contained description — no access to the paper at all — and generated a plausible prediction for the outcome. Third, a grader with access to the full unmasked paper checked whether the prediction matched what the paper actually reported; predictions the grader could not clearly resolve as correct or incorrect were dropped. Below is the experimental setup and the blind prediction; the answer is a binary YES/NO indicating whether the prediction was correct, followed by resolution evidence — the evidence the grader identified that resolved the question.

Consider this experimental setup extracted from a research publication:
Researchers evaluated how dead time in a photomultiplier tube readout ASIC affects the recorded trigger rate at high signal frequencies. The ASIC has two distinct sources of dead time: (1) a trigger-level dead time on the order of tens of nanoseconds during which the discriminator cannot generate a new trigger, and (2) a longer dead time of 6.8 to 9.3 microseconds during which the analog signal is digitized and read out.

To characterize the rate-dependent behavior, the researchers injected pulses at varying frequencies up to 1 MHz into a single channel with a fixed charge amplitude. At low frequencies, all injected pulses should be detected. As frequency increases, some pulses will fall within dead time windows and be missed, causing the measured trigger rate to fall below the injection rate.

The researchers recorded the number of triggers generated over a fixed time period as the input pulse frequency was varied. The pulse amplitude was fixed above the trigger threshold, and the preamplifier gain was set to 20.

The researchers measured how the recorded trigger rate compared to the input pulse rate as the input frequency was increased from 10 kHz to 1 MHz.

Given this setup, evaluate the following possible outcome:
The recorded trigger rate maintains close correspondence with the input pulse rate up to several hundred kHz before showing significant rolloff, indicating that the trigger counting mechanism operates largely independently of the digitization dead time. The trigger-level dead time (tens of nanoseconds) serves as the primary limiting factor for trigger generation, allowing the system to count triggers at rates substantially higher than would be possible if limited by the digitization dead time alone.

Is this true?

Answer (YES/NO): NO